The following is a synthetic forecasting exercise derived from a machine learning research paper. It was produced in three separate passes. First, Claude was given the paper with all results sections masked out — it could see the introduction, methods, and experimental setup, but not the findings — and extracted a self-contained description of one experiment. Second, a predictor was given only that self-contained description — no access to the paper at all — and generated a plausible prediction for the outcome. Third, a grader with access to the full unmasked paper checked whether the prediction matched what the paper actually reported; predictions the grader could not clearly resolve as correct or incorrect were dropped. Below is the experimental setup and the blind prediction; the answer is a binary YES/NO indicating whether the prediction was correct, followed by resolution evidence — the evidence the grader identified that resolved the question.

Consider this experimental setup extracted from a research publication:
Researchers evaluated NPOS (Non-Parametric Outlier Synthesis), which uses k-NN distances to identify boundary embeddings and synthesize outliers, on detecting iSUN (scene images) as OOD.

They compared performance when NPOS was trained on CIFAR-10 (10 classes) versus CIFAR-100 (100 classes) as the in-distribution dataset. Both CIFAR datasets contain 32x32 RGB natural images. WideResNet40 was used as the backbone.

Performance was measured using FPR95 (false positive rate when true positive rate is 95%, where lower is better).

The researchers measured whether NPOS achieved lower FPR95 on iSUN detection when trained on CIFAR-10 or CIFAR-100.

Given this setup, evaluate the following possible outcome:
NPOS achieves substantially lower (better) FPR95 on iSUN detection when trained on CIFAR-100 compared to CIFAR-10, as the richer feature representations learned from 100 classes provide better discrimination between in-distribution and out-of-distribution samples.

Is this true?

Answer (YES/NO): NO